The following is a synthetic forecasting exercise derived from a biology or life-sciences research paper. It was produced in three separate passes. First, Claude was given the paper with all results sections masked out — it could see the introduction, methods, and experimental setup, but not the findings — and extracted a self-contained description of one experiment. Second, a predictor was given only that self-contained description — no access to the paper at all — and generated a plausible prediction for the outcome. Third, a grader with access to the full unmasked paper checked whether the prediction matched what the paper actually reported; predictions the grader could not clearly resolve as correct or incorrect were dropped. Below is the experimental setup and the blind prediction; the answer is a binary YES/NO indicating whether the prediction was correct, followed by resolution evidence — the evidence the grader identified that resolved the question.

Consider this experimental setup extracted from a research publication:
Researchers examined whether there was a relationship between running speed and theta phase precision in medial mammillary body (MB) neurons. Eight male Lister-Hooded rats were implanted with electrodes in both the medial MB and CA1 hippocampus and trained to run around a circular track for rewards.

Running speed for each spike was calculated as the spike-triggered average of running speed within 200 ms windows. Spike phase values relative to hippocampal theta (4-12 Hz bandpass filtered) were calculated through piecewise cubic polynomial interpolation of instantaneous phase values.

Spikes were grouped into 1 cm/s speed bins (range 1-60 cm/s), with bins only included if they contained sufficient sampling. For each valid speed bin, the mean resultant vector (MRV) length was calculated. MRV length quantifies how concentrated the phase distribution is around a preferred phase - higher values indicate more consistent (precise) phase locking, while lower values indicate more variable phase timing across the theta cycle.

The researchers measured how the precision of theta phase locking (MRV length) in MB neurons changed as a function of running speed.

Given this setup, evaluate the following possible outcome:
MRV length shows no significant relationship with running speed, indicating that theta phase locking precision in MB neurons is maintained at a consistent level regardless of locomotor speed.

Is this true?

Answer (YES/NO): NO